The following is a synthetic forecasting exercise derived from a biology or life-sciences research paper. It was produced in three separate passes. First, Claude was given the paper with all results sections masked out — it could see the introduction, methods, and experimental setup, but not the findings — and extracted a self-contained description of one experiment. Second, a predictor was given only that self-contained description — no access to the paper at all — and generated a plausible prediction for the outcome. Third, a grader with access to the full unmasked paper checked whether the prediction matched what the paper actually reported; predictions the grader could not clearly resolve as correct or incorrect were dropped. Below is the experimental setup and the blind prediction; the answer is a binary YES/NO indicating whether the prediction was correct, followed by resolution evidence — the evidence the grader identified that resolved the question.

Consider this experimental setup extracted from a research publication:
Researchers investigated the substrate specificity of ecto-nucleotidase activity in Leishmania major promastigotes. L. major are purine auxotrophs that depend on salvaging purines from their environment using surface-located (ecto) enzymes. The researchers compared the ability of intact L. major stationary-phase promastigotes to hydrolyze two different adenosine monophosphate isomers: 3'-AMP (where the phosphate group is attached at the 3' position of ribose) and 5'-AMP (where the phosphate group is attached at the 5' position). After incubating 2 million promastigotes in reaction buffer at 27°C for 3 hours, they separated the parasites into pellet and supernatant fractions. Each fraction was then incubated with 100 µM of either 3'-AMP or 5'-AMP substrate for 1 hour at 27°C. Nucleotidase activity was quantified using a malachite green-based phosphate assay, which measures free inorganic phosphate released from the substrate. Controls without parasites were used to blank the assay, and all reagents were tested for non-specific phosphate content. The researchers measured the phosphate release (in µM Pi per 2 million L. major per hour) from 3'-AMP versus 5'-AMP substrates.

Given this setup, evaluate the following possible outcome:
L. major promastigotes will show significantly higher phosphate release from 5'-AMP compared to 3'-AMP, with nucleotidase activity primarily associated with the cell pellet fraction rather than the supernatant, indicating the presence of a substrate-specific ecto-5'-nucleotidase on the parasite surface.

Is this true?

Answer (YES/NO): NO